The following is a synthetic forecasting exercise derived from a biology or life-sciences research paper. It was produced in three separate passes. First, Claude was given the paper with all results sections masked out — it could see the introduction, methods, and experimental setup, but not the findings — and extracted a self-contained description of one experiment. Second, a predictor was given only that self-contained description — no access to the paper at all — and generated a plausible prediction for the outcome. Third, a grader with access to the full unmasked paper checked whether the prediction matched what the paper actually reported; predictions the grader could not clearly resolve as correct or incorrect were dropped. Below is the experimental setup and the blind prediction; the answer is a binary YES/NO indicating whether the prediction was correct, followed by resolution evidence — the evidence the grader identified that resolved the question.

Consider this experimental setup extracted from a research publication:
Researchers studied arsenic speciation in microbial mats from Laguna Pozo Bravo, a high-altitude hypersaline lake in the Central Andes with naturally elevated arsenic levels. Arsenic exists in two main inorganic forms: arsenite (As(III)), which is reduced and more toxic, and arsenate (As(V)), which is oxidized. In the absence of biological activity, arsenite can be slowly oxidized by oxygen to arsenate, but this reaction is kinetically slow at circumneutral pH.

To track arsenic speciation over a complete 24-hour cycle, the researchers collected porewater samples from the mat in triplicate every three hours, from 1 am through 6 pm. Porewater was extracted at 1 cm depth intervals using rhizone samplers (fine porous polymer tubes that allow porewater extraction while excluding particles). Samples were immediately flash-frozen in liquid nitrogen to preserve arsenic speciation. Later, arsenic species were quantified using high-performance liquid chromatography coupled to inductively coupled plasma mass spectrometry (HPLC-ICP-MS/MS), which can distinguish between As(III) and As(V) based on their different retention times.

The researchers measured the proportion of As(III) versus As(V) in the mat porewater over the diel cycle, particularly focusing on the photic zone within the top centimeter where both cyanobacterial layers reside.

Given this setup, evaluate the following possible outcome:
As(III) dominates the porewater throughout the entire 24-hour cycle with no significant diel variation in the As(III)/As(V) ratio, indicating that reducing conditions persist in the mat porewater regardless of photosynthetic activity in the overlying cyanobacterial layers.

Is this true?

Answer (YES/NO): NO